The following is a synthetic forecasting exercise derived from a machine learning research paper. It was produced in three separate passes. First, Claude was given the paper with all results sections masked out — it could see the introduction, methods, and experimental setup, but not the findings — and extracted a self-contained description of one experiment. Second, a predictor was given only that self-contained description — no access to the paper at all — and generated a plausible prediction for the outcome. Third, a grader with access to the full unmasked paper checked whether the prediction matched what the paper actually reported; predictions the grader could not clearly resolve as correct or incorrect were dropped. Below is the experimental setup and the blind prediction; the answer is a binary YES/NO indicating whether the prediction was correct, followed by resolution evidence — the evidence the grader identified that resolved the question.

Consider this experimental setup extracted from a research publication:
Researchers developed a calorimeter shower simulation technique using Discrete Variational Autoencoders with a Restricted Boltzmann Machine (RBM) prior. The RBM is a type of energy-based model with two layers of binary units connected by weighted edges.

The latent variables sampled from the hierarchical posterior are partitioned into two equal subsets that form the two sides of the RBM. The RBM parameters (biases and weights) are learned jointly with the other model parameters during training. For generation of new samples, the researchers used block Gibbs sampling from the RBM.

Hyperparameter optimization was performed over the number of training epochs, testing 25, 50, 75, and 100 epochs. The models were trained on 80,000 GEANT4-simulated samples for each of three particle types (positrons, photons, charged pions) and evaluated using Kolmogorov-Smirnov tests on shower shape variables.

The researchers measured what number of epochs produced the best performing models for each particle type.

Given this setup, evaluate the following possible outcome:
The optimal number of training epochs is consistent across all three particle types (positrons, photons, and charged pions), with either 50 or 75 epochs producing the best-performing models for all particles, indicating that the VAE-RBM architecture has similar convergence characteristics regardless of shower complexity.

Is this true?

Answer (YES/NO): NO